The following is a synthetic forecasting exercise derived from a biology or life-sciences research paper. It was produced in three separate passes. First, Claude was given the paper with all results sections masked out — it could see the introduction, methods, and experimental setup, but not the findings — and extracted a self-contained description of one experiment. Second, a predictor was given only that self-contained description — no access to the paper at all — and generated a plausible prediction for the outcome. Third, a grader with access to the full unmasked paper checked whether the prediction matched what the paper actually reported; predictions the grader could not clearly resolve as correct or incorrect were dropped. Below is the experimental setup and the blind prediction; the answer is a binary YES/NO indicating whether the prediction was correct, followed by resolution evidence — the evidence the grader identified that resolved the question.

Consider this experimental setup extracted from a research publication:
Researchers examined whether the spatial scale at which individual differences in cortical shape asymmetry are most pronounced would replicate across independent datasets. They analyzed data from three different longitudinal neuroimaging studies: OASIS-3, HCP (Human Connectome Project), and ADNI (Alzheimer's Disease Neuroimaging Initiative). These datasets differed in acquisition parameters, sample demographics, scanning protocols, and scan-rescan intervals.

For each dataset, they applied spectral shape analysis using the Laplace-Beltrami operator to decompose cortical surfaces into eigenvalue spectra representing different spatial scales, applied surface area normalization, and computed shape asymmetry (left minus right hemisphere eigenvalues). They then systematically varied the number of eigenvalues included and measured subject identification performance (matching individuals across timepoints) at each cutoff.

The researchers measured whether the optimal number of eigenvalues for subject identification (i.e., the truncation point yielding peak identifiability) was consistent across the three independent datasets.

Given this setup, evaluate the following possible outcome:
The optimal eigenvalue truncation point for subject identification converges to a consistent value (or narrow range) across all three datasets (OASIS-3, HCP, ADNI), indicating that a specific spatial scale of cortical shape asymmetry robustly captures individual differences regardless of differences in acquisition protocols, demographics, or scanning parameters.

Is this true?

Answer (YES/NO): YES